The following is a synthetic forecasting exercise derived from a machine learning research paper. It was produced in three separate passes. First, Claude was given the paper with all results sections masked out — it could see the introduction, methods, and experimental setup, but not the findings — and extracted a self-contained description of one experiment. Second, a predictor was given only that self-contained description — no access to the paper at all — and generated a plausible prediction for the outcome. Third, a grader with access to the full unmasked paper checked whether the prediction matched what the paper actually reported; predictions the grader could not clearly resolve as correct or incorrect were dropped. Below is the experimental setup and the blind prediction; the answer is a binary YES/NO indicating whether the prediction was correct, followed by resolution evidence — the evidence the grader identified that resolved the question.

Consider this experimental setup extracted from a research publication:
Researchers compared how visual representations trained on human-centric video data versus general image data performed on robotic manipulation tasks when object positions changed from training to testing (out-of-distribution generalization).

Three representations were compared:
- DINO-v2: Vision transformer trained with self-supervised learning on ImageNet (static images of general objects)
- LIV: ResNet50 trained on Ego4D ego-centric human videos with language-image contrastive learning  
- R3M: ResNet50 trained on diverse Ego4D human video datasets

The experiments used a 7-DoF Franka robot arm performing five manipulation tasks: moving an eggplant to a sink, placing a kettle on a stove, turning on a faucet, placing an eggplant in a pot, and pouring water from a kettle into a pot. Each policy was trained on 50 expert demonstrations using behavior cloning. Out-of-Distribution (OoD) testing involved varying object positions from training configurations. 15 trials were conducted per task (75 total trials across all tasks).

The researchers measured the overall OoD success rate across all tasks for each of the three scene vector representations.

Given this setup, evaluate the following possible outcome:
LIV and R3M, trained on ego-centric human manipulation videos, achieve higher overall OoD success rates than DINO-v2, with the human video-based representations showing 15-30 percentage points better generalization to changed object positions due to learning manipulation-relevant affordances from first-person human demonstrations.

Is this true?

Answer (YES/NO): NO